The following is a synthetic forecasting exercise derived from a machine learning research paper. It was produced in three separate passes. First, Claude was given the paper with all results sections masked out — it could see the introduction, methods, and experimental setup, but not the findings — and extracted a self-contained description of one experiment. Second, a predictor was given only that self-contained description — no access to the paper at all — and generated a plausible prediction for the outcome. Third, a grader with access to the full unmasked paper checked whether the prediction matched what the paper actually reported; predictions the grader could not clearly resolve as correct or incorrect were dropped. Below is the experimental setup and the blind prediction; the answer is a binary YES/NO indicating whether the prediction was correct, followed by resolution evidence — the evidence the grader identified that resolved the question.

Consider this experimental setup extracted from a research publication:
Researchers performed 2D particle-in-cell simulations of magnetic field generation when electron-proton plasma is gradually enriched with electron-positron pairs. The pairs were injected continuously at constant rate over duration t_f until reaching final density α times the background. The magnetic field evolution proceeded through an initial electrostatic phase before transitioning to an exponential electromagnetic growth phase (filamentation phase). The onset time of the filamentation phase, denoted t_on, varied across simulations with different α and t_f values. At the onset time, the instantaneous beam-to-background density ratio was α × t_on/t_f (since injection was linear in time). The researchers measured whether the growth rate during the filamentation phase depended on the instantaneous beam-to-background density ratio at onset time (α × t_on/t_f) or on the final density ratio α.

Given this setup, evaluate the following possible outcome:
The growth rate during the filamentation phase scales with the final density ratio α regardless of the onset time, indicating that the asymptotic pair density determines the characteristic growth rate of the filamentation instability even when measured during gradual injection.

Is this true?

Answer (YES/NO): NO